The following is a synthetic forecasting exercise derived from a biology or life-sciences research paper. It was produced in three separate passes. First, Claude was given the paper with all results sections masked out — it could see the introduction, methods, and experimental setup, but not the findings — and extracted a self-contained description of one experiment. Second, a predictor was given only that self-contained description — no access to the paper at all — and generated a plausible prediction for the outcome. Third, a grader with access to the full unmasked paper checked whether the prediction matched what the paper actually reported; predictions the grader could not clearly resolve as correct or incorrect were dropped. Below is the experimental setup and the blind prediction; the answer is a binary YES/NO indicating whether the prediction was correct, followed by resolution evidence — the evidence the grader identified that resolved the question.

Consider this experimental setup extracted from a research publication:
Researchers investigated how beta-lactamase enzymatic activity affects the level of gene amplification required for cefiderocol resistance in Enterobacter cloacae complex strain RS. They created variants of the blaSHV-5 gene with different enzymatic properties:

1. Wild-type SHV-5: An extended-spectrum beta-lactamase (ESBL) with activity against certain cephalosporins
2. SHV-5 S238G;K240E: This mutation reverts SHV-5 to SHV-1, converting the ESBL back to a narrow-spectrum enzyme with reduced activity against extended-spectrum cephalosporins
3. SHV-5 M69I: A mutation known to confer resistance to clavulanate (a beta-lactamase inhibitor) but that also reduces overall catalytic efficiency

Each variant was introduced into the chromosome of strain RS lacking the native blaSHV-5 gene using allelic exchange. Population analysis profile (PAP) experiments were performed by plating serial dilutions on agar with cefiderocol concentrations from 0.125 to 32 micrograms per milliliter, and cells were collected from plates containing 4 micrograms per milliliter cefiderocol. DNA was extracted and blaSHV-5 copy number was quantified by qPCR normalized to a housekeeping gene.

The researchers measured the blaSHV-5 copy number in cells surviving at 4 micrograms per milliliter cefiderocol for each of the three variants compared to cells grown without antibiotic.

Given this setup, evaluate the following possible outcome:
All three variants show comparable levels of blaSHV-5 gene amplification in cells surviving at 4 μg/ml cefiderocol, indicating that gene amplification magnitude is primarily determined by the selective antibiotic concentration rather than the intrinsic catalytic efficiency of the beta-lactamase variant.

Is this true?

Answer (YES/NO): NO